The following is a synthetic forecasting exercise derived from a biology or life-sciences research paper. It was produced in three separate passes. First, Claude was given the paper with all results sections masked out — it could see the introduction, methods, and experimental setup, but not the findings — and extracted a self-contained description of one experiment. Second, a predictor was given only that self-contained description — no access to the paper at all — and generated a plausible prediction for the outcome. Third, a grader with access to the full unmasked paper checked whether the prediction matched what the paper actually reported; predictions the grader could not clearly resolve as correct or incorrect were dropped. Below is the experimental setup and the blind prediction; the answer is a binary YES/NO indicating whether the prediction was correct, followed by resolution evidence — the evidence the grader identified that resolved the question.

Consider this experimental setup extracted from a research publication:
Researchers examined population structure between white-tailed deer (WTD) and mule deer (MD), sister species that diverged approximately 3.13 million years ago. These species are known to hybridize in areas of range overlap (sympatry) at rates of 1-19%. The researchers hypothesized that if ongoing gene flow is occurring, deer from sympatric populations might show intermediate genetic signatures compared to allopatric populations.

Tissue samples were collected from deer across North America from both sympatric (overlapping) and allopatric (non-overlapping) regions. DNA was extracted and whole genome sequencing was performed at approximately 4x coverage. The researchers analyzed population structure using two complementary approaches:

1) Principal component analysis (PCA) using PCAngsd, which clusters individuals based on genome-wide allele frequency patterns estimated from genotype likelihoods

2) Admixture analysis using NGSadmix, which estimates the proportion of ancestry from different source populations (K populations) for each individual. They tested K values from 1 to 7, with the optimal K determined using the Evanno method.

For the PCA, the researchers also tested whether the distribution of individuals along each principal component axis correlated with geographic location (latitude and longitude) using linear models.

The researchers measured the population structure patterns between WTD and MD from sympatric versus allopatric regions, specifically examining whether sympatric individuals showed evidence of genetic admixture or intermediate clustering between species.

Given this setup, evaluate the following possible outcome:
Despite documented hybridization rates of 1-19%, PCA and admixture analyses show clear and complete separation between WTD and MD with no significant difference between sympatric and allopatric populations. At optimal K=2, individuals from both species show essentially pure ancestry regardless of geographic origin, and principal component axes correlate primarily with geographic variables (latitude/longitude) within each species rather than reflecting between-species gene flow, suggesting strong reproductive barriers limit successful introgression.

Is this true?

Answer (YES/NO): NO